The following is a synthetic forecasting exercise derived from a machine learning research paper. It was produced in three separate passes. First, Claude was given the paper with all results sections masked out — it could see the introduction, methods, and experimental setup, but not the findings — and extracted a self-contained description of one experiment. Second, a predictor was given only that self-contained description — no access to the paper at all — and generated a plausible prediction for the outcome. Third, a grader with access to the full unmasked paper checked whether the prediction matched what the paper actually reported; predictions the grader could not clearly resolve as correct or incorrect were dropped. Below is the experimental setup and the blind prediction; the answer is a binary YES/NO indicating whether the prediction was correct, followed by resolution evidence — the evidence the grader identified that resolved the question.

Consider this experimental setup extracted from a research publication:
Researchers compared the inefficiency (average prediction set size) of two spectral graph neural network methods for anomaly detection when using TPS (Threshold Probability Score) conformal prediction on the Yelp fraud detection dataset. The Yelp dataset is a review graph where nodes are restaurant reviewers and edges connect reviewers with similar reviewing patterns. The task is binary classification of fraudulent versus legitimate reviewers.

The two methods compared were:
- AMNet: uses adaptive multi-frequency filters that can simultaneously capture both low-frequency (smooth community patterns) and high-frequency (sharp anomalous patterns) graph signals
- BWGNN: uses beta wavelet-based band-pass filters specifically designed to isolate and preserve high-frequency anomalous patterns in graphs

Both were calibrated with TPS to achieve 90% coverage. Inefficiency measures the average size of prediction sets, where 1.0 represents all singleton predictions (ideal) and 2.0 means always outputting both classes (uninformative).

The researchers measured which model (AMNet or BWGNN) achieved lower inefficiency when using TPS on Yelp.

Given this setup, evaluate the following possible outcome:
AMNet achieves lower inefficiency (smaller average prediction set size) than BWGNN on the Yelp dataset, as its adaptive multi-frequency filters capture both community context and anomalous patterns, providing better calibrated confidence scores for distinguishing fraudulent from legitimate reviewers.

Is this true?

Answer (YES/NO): NO